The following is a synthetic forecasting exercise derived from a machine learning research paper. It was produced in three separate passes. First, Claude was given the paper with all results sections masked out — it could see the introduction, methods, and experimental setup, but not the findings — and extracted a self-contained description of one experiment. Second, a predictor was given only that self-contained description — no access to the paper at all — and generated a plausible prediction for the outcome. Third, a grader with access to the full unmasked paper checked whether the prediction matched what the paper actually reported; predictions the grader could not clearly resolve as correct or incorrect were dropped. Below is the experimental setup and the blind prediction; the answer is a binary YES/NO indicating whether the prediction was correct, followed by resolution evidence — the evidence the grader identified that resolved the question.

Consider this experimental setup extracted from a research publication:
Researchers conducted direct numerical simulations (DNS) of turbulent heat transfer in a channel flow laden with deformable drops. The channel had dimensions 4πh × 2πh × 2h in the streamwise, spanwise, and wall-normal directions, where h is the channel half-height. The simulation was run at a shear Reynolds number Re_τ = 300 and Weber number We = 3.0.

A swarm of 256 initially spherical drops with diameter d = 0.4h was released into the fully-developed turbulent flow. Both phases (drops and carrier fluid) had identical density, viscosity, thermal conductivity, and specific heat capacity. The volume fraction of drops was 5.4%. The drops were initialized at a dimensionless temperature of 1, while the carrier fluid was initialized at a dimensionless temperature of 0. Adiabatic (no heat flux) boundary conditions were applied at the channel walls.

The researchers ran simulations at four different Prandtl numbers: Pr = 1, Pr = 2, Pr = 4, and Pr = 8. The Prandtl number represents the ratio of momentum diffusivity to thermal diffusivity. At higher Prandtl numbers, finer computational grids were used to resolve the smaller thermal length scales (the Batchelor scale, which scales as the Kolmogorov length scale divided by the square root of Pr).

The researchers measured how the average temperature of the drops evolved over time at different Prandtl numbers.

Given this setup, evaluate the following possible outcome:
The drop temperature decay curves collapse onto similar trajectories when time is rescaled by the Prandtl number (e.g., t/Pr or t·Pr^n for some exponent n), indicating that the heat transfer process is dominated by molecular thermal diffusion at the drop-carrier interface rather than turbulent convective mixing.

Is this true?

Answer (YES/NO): NO